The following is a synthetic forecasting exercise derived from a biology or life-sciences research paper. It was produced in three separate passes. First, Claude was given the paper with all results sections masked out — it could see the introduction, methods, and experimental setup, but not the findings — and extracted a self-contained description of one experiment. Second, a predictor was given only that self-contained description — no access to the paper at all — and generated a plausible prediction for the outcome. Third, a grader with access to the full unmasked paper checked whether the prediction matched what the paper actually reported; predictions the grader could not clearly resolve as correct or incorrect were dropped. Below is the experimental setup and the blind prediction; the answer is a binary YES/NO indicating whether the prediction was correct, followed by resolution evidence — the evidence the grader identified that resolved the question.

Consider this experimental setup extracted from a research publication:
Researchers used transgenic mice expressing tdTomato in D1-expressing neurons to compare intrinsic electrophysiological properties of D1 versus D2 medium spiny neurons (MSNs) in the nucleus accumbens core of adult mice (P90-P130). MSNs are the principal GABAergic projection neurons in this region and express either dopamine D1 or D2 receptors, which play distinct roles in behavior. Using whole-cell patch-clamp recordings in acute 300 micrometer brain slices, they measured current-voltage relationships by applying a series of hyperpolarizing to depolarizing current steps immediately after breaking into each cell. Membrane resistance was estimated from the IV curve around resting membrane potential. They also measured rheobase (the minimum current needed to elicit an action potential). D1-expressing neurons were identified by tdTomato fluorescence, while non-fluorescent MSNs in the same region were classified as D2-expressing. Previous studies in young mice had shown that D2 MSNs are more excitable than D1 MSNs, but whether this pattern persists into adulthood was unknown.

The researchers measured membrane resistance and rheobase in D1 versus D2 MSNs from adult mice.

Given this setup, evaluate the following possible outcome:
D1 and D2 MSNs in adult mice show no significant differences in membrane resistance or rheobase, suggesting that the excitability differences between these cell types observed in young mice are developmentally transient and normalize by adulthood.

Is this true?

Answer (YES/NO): NO